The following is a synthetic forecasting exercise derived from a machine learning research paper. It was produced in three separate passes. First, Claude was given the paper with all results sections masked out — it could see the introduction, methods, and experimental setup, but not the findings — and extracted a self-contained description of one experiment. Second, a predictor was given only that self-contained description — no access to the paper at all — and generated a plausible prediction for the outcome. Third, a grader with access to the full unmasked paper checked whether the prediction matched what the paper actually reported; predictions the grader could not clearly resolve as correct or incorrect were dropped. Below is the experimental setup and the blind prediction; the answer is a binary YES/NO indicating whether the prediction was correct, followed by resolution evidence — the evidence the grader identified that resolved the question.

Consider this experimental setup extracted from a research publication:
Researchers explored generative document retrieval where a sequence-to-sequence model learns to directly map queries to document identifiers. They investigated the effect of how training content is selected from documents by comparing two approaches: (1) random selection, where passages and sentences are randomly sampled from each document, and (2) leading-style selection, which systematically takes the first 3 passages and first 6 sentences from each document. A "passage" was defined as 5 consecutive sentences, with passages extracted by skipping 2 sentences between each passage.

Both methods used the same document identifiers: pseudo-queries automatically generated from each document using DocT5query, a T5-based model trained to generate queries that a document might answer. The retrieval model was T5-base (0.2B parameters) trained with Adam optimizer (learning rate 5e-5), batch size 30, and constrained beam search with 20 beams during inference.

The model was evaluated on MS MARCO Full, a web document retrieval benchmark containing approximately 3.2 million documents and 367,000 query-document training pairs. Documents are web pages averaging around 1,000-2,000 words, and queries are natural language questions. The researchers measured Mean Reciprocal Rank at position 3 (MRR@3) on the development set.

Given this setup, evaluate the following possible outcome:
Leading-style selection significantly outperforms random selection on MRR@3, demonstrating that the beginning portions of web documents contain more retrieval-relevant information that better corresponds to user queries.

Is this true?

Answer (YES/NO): NO